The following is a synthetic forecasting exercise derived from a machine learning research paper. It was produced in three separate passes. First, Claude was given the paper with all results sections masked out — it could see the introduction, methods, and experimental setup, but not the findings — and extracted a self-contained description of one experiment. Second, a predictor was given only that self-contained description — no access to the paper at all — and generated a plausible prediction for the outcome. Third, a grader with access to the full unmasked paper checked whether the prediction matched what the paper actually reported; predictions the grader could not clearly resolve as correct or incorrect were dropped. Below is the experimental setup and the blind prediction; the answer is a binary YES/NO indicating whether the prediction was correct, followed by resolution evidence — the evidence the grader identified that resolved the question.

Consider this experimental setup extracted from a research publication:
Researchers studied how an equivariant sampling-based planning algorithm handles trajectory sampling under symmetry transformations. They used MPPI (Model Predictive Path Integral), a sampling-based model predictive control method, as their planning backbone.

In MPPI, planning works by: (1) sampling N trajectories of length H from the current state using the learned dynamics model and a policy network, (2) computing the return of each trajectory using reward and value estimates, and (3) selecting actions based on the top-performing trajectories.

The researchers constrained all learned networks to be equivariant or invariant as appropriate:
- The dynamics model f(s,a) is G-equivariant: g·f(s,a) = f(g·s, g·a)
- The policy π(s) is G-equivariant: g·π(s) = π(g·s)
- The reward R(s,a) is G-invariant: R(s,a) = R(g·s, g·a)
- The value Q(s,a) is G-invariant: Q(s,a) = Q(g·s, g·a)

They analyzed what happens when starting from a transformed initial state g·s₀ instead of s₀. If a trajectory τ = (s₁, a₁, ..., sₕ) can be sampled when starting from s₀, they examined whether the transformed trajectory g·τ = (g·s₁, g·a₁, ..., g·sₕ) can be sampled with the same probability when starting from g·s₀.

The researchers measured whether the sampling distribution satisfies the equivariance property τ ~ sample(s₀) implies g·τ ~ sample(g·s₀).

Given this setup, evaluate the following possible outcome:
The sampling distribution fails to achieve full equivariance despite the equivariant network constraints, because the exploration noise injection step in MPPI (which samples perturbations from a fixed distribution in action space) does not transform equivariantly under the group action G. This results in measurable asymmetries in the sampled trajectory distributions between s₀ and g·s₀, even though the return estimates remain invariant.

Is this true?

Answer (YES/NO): NO